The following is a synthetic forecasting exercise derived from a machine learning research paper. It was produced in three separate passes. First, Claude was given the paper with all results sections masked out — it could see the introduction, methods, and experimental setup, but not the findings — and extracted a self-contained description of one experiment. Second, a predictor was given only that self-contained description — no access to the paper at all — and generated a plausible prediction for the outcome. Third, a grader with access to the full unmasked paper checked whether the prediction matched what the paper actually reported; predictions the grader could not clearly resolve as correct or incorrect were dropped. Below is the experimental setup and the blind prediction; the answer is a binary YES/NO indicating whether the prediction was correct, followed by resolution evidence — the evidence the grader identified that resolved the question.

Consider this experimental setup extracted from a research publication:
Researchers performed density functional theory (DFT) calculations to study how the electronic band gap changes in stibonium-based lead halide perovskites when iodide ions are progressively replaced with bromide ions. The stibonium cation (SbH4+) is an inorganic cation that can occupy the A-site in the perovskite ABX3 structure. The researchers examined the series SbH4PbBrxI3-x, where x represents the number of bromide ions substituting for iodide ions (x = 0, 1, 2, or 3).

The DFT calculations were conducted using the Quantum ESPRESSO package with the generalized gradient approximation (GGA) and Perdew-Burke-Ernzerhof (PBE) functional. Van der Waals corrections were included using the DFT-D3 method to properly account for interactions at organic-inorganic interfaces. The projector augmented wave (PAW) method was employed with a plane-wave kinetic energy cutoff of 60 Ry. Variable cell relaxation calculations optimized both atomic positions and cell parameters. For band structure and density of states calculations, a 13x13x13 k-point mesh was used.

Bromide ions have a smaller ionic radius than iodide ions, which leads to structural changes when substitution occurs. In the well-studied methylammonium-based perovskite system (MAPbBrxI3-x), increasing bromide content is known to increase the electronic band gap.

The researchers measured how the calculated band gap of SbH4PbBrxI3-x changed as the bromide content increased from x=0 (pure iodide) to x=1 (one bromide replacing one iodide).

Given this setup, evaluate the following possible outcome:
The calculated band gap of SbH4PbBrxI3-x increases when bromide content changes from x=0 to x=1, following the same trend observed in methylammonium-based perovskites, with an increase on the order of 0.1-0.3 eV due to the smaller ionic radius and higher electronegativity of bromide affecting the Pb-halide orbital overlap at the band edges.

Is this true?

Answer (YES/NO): YES